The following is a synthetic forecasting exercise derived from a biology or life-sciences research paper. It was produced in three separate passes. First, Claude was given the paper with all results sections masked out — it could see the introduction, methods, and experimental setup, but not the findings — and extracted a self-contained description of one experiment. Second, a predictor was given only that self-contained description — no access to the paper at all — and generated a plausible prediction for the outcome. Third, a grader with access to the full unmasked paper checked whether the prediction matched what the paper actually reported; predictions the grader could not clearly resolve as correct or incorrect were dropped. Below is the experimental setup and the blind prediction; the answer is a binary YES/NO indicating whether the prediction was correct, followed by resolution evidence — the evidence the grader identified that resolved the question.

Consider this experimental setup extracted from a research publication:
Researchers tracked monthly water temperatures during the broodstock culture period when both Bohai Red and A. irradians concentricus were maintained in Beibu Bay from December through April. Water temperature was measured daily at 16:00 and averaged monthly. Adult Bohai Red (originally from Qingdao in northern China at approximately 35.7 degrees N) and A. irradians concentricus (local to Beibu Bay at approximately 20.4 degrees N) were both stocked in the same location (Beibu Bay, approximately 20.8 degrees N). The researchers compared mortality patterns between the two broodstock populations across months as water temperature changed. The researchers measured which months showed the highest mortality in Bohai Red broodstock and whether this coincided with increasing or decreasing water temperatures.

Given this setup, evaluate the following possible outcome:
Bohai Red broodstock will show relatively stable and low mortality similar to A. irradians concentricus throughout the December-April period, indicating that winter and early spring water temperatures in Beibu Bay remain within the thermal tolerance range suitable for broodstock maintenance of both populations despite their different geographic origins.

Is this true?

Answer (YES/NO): NO